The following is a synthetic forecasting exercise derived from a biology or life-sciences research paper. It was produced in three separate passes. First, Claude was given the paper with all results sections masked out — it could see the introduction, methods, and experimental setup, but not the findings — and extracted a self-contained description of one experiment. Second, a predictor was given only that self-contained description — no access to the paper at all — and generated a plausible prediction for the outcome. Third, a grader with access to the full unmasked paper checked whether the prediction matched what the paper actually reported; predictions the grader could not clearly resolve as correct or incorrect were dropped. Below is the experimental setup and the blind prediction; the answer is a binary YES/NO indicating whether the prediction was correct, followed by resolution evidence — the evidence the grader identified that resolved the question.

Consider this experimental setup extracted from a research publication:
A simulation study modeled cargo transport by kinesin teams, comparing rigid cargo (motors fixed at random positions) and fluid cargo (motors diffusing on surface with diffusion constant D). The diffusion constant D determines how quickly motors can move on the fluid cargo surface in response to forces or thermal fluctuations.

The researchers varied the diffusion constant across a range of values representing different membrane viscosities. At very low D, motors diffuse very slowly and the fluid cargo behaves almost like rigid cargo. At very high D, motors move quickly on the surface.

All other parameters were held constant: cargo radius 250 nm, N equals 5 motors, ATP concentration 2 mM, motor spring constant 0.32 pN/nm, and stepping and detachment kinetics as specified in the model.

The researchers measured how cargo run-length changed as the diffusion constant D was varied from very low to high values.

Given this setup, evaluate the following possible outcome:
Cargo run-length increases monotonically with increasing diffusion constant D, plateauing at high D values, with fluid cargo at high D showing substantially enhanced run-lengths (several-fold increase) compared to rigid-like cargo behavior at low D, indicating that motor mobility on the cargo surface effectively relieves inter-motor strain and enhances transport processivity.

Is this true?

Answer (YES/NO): NO